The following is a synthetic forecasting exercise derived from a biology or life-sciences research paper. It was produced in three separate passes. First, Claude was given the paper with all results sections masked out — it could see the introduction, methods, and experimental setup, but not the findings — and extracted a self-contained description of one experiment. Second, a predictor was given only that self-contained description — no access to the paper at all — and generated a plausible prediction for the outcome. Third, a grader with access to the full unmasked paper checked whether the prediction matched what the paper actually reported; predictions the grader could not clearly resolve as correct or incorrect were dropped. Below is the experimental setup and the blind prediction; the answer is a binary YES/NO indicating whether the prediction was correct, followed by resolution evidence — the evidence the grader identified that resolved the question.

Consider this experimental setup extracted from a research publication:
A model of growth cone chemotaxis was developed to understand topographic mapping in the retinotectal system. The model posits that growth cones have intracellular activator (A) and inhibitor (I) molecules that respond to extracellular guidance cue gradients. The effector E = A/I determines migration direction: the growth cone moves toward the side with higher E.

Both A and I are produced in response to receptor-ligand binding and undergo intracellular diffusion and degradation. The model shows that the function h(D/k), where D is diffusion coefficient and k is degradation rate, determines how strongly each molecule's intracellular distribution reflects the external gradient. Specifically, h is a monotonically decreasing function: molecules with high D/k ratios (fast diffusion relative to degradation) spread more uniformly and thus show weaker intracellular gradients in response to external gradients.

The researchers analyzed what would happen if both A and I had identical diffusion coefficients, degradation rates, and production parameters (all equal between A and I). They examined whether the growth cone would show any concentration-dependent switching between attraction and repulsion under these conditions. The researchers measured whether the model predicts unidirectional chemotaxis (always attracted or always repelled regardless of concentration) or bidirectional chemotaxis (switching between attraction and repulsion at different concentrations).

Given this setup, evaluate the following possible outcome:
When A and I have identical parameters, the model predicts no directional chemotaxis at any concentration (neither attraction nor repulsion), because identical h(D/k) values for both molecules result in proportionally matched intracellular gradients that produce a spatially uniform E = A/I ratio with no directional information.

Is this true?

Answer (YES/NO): YES